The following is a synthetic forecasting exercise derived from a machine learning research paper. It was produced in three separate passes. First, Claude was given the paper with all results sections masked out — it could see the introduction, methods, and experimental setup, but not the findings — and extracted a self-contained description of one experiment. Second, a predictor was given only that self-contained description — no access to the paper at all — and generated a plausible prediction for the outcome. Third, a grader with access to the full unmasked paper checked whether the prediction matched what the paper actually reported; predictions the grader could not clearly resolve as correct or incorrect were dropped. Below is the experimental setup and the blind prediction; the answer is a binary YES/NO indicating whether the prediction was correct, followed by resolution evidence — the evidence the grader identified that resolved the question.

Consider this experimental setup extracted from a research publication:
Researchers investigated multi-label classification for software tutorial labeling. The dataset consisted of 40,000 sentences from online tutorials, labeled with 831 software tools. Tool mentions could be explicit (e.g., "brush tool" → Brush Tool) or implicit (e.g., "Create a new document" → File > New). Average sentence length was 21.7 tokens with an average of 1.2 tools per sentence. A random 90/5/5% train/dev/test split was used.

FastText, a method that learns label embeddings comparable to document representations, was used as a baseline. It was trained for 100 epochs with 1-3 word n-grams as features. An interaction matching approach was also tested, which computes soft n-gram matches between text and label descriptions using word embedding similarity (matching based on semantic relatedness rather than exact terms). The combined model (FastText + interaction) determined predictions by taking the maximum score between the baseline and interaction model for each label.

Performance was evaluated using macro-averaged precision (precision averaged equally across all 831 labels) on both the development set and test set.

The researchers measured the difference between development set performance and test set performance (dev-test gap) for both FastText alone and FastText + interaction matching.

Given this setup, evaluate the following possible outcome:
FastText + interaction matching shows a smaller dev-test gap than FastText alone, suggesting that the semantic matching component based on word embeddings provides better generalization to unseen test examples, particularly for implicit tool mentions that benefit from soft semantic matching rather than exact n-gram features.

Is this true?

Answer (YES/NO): NO